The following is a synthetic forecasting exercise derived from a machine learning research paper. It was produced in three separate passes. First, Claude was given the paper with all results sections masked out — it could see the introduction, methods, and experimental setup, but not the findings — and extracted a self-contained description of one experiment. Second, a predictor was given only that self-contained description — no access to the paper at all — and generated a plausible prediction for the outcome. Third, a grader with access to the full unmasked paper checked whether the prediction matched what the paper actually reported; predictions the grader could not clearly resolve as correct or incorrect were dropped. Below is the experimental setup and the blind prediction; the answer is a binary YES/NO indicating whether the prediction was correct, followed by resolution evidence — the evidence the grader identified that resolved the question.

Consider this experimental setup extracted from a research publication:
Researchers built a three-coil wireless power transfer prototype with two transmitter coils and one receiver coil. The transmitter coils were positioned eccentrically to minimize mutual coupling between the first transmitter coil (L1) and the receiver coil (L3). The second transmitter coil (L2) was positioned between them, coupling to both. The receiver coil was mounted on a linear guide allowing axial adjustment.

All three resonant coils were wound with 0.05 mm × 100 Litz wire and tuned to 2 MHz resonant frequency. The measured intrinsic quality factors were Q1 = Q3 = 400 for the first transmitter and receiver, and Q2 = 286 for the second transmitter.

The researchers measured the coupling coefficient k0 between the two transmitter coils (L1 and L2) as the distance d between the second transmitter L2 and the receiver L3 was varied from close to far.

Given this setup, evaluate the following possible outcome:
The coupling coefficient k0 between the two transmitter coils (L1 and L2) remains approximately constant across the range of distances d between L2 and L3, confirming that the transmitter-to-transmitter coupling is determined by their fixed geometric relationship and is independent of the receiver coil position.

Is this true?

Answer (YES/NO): YES